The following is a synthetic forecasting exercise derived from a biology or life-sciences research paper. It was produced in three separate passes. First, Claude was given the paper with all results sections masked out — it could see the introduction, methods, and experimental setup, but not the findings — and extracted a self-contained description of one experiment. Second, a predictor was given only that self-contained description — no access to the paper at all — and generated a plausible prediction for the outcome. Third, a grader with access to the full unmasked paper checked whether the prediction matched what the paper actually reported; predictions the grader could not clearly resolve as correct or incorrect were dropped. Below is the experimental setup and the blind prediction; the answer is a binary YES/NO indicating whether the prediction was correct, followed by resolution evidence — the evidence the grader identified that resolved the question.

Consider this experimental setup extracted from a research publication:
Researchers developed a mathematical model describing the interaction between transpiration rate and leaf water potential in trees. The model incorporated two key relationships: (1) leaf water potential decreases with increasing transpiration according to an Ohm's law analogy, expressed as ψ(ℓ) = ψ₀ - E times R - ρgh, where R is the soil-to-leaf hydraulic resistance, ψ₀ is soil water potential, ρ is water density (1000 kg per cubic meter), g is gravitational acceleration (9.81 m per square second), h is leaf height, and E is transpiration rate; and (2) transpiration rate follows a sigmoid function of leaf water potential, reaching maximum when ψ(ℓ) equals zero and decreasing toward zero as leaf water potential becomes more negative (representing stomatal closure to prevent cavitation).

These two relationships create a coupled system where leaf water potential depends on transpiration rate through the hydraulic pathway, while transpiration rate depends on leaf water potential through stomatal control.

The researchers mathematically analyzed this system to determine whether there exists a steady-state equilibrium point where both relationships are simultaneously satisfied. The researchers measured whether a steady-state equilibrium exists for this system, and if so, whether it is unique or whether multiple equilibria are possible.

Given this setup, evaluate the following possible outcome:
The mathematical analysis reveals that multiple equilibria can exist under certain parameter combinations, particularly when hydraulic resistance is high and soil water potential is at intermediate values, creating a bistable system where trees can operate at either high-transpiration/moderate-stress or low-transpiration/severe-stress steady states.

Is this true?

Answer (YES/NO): NO